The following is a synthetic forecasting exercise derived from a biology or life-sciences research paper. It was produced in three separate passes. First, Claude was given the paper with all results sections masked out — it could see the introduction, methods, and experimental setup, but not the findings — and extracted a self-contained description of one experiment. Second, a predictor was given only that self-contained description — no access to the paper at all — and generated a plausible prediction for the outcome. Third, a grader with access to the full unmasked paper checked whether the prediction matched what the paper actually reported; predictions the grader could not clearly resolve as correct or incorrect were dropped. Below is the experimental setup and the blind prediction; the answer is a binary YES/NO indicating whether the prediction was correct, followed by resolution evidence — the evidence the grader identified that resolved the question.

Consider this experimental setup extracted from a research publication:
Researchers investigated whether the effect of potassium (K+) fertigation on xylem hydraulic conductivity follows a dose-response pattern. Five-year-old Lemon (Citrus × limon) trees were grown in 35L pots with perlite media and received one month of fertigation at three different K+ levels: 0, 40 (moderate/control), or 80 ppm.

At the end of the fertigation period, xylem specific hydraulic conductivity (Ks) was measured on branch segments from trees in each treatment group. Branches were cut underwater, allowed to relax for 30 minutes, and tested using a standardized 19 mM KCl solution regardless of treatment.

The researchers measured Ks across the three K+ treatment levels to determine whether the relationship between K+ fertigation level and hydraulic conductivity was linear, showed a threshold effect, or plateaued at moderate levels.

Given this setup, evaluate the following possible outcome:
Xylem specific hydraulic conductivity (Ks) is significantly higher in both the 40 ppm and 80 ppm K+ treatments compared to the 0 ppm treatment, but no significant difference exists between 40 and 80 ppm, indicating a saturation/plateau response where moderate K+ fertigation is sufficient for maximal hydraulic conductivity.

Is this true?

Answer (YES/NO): NO